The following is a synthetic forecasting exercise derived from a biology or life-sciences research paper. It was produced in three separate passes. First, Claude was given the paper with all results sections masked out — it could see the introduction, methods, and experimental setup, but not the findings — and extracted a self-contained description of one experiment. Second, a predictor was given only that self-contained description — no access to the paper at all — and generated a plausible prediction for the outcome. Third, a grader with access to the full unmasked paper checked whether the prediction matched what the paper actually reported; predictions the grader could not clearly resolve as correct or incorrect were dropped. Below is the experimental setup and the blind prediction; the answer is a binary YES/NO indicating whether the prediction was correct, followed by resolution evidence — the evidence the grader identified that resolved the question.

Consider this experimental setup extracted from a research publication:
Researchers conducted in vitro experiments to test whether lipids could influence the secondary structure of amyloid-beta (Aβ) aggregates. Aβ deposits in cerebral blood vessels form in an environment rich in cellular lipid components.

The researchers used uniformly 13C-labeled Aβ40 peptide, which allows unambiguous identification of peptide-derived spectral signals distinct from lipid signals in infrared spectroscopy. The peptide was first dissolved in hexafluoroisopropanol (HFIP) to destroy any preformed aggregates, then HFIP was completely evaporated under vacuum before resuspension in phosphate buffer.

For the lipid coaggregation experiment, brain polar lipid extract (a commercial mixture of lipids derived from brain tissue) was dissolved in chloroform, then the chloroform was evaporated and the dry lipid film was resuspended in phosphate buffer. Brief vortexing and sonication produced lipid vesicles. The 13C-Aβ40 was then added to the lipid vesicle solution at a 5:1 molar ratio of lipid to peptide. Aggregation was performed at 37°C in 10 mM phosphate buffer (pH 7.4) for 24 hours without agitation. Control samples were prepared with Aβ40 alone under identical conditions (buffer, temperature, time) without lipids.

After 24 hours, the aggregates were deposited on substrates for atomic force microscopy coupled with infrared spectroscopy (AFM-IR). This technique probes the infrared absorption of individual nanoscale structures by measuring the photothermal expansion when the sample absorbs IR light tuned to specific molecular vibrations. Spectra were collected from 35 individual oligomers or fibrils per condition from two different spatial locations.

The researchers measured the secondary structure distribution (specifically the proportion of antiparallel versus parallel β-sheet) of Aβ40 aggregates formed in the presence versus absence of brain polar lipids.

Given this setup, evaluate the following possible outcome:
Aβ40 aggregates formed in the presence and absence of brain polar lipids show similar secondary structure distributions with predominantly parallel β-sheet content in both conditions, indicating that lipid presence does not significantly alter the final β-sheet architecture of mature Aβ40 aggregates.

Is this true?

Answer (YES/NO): NO